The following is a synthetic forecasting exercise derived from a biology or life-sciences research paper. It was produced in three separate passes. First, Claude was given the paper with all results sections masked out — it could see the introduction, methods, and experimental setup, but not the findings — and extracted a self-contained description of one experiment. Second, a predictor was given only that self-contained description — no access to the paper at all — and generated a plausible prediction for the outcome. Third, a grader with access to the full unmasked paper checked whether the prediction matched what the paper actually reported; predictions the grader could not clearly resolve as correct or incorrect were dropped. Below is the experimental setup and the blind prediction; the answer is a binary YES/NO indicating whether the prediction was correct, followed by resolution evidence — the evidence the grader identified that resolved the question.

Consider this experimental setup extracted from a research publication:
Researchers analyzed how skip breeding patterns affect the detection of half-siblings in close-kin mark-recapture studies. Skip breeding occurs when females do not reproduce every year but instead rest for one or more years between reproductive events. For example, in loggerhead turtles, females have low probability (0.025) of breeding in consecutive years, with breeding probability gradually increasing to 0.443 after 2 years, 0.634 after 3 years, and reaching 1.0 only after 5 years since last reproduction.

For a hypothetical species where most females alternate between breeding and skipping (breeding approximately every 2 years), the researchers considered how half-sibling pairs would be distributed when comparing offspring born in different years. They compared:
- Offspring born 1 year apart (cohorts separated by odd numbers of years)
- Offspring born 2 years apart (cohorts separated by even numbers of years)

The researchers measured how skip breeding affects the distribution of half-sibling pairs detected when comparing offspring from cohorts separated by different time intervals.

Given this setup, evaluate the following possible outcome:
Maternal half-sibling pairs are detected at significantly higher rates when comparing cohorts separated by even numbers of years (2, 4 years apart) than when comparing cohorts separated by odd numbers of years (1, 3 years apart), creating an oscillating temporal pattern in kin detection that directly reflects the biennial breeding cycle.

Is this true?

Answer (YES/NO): YES